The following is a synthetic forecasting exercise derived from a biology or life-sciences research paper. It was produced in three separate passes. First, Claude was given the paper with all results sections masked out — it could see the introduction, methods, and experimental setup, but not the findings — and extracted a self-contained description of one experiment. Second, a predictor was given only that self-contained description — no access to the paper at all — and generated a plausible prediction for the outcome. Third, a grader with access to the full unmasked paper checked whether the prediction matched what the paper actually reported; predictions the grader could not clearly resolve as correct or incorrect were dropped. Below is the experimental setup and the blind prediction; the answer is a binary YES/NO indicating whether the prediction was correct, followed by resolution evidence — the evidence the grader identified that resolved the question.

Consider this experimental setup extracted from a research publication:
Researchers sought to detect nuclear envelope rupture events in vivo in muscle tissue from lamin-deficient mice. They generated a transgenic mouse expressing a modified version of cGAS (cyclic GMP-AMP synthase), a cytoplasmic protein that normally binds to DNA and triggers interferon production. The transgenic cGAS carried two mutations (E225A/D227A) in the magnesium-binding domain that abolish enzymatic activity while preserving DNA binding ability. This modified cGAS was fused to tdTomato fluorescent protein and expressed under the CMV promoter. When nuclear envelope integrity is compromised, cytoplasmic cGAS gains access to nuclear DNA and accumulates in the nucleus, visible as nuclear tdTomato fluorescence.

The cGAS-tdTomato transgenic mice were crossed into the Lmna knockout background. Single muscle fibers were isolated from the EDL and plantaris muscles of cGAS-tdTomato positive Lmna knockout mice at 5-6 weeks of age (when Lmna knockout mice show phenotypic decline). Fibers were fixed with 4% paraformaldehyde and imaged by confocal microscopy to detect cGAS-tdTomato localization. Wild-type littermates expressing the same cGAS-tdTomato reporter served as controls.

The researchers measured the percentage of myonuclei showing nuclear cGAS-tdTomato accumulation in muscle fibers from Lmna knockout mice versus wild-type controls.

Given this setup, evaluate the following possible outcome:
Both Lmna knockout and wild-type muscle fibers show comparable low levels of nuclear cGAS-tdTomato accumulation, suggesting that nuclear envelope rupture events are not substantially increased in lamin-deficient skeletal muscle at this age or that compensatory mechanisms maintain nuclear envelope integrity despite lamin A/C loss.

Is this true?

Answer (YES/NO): NO